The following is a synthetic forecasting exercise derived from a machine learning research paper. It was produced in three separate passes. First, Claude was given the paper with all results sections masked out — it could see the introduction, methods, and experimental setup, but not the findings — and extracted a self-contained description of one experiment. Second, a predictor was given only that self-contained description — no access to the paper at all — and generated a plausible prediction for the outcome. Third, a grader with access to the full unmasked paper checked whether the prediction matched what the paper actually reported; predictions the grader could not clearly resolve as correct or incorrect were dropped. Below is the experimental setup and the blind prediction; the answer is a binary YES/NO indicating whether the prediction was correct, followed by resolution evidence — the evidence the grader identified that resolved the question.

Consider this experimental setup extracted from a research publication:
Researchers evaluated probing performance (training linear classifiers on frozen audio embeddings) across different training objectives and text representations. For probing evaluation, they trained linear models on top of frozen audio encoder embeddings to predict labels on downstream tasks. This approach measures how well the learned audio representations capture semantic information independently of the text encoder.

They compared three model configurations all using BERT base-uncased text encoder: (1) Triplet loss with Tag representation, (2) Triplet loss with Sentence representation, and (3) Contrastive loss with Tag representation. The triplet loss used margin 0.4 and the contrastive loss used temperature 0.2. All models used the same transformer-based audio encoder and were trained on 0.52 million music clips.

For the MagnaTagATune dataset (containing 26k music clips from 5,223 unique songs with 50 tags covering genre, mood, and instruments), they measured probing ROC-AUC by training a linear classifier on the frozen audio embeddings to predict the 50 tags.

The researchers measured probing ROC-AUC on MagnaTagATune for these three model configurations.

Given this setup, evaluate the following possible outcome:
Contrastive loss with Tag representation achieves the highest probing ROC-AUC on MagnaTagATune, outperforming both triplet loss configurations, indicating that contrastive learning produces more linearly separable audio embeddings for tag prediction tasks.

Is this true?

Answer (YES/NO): YES